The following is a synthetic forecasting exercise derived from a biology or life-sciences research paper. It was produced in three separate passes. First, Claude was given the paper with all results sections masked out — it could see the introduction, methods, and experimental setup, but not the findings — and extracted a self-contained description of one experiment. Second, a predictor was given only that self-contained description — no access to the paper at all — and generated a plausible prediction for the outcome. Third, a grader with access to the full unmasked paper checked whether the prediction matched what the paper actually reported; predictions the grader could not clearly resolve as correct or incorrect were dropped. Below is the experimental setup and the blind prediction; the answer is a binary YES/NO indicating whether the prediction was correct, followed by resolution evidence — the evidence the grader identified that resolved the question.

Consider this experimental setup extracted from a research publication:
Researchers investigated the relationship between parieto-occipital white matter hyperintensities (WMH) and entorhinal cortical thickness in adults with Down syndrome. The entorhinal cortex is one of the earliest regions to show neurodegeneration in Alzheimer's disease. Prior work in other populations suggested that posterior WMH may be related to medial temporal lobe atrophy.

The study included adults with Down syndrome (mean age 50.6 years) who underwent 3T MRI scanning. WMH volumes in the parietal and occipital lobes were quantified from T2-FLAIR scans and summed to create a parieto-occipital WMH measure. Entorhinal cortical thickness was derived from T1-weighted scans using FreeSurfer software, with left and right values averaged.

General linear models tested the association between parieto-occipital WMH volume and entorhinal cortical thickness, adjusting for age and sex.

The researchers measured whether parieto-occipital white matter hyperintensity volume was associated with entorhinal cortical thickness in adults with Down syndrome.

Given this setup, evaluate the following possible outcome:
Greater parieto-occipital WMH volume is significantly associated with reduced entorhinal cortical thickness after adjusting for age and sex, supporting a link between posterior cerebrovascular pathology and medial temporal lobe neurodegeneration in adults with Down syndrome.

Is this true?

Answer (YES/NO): YES